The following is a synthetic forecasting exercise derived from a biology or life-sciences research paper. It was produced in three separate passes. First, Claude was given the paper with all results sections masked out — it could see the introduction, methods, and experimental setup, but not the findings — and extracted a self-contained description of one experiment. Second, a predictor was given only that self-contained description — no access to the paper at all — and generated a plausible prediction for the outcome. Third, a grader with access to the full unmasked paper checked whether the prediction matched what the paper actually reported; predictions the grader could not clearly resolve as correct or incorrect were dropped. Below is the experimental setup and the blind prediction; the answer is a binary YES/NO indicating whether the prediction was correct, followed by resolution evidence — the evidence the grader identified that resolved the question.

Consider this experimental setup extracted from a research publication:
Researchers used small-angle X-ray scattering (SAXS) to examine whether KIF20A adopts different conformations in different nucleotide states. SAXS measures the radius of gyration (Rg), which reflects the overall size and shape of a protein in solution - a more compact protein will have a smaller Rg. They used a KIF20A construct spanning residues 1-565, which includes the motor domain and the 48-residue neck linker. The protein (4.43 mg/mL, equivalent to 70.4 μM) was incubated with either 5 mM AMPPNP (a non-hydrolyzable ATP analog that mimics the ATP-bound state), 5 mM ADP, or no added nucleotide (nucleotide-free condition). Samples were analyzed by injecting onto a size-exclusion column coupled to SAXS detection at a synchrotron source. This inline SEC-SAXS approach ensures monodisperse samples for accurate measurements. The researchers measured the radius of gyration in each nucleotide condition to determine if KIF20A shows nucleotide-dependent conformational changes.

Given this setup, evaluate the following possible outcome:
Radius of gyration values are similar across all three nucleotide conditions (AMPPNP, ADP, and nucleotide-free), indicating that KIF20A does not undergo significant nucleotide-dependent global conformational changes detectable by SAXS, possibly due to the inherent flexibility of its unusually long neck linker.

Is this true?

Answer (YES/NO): NO